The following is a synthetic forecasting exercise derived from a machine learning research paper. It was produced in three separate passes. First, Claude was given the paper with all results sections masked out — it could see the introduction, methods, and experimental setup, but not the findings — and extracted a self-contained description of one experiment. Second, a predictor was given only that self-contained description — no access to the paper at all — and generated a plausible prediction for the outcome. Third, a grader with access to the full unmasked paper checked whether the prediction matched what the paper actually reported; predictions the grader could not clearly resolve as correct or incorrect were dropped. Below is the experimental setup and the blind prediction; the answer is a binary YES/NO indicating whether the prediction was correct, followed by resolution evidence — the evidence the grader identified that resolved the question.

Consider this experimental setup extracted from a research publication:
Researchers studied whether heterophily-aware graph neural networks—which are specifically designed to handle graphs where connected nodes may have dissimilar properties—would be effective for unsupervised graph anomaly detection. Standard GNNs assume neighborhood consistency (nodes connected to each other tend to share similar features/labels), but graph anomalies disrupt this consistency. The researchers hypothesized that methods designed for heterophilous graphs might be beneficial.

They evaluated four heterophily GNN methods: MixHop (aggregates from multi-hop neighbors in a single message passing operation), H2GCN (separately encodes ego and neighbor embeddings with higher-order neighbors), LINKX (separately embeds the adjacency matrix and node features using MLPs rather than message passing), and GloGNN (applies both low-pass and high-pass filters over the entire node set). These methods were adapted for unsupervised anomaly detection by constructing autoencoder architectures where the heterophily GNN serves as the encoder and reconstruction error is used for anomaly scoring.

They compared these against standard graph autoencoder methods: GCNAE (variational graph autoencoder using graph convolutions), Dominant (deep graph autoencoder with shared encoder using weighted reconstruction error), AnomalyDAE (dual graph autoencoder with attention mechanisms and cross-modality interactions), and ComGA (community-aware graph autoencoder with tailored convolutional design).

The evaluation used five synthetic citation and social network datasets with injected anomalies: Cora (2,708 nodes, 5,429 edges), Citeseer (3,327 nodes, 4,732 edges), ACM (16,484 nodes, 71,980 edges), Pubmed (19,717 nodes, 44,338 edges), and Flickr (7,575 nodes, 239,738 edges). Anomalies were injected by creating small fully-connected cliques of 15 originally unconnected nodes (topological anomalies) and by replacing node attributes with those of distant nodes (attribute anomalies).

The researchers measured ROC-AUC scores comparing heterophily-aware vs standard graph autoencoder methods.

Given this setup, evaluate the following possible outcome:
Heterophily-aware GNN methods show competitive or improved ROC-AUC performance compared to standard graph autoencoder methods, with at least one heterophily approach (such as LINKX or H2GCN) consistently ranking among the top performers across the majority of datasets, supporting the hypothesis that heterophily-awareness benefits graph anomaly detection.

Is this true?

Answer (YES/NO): NO